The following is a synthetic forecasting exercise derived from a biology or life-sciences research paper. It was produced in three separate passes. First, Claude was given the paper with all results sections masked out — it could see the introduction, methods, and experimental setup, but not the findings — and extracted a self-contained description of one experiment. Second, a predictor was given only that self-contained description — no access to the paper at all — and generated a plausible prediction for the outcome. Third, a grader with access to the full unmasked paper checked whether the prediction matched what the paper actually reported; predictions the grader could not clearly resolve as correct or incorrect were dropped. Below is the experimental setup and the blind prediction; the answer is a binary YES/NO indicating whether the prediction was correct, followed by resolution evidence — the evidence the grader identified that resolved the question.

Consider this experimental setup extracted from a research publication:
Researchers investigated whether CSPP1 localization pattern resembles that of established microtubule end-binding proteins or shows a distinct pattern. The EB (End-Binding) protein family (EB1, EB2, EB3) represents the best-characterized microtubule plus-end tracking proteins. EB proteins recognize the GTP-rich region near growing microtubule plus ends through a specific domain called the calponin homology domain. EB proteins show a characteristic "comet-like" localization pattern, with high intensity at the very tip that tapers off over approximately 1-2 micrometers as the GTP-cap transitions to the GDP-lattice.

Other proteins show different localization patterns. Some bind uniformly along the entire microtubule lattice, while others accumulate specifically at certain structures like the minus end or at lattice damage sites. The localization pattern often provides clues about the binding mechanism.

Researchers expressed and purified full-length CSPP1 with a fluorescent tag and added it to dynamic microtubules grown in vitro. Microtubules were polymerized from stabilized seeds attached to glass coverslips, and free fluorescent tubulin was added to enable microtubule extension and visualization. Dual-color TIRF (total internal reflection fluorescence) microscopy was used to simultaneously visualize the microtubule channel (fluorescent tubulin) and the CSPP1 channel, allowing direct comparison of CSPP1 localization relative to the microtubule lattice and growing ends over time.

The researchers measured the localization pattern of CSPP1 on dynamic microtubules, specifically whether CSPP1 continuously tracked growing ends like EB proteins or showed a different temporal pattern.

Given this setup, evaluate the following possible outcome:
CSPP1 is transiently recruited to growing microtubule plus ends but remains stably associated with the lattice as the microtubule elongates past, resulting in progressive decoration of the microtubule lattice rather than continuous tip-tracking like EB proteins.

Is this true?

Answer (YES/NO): YES